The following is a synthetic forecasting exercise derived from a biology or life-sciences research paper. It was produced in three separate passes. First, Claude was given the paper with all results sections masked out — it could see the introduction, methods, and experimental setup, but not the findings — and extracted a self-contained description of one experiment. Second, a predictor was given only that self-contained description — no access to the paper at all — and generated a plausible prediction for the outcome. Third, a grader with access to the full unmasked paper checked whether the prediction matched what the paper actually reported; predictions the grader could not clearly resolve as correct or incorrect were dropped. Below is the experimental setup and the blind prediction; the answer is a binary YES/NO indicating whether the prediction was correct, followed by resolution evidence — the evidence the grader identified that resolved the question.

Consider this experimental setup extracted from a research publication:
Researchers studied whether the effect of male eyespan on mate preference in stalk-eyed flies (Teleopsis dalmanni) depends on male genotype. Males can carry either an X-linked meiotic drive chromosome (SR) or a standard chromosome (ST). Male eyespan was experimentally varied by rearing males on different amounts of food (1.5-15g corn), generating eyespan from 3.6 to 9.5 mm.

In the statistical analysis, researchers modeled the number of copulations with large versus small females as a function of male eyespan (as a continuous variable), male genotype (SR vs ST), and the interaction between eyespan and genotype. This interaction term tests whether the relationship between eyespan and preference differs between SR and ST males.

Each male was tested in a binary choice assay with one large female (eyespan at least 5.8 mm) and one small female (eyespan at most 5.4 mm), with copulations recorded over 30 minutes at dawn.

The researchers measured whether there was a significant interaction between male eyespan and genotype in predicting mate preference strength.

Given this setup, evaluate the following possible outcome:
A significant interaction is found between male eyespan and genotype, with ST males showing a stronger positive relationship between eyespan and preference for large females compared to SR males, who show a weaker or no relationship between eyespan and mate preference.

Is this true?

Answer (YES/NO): NO